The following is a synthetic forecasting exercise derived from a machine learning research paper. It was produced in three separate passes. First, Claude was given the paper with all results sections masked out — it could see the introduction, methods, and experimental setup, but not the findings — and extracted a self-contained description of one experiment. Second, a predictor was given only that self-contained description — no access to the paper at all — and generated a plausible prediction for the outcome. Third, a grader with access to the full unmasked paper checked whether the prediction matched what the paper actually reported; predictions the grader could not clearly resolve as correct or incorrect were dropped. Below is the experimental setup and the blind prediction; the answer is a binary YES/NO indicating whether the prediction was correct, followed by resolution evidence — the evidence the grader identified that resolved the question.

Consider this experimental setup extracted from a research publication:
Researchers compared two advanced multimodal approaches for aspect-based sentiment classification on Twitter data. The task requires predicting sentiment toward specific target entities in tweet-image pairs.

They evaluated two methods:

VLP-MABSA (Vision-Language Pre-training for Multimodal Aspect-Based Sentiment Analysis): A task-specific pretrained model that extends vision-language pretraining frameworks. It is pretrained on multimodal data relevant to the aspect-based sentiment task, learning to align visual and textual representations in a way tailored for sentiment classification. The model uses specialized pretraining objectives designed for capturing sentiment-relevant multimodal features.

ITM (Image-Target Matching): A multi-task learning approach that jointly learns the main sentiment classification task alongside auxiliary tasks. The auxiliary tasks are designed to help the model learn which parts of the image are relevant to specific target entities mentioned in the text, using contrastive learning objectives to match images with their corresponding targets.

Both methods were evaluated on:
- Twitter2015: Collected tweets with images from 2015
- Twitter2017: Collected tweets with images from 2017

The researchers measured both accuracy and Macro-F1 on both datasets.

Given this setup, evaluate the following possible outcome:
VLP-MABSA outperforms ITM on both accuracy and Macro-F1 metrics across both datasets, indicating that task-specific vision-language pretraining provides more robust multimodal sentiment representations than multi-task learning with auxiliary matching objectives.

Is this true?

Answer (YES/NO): NO